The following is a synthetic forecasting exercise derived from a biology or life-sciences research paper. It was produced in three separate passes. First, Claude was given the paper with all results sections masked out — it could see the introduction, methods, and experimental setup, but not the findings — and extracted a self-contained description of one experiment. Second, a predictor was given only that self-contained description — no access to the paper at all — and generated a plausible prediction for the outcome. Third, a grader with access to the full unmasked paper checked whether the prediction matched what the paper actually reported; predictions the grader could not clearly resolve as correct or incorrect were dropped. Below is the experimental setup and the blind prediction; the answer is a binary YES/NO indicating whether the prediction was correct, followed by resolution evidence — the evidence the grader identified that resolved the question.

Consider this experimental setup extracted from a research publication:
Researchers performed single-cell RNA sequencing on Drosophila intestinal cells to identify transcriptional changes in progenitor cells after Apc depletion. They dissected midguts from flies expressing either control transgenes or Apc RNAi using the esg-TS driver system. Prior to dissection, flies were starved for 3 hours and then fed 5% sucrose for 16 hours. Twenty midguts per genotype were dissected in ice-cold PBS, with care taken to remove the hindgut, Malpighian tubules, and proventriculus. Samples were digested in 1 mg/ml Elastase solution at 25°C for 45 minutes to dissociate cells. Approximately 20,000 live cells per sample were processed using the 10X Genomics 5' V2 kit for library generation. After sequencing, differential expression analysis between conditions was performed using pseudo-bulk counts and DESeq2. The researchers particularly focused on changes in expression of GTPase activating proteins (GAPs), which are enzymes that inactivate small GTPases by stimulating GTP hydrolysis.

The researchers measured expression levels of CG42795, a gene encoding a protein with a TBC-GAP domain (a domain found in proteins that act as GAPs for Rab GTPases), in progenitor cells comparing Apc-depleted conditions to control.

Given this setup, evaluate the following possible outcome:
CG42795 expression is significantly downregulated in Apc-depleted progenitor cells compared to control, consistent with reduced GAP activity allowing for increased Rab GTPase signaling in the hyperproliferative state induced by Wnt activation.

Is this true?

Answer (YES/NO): NO